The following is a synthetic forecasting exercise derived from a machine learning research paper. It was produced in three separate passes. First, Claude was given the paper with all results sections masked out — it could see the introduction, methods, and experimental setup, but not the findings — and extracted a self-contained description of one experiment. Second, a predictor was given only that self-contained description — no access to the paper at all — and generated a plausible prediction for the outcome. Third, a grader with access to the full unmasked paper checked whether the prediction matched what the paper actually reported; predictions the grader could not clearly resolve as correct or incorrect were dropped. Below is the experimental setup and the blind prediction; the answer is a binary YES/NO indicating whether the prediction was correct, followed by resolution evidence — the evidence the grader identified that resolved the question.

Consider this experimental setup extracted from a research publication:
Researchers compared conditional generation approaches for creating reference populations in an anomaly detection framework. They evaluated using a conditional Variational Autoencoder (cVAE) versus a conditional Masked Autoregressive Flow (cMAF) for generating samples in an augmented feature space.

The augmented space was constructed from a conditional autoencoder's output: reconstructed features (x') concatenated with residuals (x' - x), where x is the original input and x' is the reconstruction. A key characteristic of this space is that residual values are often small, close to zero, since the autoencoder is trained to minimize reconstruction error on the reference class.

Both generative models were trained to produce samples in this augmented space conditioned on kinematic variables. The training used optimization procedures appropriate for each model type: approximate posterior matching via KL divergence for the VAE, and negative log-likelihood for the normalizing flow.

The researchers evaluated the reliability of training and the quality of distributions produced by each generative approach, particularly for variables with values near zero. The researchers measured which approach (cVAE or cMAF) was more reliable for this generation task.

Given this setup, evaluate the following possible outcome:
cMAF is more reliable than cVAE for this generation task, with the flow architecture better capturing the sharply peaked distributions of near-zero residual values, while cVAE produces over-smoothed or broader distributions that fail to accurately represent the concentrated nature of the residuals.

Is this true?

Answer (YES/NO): NO